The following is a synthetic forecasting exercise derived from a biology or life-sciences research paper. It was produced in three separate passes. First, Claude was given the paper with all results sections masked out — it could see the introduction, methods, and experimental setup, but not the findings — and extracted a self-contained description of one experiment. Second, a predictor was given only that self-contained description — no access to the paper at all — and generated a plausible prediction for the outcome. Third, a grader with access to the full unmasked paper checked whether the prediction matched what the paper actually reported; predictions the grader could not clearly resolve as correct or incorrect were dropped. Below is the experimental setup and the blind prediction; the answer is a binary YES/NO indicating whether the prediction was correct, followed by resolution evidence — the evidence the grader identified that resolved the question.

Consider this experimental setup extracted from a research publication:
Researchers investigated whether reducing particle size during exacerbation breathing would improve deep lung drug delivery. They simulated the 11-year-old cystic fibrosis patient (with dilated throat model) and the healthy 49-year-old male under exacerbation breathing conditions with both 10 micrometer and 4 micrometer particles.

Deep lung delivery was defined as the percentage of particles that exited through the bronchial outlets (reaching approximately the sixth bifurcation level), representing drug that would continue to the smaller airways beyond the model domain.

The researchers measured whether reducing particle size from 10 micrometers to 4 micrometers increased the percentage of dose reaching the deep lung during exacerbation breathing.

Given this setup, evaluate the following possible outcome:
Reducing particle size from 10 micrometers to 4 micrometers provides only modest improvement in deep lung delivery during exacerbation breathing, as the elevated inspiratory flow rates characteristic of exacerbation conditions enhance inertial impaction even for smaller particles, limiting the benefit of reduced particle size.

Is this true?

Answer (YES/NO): NO